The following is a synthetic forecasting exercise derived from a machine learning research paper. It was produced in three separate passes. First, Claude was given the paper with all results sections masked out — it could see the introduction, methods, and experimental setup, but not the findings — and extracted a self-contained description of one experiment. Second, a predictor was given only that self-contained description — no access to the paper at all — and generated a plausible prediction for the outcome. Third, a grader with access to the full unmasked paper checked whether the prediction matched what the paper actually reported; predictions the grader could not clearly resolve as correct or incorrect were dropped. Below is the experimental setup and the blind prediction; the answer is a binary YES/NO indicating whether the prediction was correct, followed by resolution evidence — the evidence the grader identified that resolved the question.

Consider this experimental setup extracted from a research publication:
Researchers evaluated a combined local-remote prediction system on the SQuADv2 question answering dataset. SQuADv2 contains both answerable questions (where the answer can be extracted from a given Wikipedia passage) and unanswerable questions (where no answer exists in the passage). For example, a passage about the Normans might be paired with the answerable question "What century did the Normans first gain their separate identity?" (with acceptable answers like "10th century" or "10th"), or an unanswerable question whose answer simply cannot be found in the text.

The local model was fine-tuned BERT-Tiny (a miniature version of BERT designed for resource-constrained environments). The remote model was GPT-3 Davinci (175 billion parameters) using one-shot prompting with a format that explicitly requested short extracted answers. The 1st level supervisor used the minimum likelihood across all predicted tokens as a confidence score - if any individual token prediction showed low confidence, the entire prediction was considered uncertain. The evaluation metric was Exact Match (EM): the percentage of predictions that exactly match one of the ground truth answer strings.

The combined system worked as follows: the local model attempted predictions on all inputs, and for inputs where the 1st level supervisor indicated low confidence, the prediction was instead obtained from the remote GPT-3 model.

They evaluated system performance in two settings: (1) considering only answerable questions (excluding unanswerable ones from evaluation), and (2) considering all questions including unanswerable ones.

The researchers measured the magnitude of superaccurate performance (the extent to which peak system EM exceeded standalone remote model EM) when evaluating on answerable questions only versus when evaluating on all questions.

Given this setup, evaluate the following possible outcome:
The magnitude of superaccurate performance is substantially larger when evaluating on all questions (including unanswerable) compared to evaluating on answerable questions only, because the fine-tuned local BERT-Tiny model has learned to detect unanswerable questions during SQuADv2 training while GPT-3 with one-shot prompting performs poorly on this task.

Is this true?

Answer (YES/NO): NO